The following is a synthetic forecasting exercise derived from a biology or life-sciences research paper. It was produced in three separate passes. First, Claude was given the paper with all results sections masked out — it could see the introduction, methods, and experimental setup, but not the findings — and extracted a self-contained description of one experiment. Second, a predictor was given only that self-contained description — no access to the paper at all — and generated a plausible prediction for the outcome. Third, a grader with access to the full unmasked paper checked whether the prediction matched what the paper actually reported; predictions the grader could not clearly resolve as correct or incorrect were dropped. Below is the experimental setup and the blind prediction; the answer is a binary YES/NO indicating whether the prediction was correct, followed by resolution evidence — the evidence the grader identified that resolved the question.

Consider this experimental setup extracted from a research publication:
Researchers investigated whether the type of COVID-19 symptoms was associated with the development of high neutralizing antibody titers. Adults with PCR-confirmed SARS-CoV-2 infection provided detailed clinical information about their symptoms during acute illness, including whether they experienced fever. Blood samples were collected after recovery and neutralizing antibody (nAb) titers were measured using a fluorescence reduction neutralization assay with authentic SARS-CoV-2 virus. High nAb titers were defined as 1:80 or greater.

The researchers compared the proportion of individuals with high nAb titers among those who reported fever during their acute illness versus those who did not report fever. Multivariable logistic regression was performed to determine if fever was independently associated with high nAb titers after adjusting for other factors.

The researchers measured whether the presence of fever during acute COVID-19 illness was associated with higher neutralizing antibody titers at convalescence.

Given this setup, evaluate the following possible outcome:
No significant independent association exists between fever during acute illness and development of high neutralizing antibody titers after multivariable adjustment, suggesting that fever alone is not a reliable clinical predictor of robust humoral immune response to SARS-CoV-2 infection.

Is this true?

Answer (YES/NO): NO